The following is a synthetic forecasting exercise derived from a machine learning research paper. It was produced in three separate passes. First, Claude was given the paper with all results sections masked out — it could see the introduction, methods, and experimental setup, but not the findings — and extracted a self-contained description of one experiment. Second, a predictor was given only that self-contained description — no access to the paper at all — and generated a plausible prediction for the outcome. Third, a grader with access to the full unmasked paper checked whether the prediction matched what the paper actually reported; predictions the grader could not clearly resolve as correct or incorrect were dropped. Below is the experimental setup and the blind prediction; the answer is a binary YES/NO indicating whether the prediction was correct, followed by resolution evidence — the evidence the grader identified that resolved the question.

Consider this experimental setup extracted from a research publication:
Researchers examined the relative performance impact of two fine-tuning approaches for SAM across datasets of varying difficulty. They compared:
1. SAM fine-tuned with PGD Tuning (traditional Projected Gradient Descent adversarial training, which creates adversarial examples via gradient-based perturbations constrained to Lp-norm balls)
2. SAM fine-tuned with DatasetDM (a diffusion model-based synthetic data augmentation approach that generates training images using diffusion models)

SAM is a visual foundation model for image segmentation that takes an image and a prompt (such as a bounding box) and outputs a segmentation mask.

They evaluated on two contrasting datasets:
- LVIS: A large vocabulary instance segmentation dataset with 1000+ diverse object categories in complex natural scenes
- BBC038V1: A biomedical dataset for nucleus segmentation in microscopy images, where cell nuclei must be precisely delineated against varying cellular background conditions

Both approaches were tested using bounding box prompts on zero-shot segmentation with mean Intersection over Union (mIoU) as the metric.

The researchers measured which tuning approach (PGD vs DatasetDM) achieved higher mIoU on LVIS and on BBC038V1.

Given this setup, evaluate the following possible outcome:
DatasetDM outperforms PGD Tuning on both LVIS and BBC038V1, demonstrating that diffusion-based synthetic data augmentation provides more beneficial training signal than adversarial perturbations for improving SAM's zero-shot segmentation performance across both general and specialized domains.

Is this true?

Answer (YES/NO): YES